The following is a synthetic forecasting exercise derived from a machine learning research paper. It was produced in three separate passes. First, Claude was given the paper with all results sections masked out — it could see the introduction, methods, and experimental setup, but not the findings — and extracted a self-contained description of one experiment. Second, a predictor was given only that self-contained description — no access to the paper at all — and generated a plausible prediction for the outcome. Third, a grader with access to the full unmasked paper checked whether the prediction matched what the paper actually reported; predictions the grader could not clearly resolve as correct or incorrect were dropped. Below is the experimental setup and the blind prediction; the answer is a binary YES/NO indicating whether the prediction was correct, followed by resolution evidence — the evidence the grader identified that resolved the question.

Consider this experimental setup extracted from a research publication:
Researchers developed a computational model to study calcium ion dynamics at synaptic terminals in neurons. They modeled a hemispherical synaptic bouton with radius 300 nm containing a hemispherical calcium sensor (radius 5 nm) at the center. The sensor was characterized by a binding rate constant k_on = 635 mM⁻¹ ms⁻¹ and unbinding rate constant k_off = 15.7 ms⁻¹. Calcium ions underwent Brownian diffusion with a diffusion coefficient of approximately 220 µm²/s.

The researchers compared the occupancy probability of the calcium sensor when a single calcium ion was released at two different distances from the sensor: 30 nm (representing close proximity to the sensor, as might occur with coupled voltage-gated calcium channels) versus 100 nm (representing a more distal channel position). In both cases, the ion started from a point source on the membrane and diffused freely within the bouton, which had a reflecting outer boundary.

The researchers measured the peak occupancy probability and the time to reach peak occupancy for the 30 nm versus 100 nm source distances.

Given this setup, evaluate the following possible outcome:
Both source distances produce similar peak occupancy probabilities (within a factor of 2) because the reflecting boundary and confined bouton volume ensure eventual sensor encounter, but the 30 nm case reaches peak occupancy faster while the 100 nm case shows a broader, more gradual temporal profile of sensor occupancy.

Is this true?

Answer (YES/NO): NO